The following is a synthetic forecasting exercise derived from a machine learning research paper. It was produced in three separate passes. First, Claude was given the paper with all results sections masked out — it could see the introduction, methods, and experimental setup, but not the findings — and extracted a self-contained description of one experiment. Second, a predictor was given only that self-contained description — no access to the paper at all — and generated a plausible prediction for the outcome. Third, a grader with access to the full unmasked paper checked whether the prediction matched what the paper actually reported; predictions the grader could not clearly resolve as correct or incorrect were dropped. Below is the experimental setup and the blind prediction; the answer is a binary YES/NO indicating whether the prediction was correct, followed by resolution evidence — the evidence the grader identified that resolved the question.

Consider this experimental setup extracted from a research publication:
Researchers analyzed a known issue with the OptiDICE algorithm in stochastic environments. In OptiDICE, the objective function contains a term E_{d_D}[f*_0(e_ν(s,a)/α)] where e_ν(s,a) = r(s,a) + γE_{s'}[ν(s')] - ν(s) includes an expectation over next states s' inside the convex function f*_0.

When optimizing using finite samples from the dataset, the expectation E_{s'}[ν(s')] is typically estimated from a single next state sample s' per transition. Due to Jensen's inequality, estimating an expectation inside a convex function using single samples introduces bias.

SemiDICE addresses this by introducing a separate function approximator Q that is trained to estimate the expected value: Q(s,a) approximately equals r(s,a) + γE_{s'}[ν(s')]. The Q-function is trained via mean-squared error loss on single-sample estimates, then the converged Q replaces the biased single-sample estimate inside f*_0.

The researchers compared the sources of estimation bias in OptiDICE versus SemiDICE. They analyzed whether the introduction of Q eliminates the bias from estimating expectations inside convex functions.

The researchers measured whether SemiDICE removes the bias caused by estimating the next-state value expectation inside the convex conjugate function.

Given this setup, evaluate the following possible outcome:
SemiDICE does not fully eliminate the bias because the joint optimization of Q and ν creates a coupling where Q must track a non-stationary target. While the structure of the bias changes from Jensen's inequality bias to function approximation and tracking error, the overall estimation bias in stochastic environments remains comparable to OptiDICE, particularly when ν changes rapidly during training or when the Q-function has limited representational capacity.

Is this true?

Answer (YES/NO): NO